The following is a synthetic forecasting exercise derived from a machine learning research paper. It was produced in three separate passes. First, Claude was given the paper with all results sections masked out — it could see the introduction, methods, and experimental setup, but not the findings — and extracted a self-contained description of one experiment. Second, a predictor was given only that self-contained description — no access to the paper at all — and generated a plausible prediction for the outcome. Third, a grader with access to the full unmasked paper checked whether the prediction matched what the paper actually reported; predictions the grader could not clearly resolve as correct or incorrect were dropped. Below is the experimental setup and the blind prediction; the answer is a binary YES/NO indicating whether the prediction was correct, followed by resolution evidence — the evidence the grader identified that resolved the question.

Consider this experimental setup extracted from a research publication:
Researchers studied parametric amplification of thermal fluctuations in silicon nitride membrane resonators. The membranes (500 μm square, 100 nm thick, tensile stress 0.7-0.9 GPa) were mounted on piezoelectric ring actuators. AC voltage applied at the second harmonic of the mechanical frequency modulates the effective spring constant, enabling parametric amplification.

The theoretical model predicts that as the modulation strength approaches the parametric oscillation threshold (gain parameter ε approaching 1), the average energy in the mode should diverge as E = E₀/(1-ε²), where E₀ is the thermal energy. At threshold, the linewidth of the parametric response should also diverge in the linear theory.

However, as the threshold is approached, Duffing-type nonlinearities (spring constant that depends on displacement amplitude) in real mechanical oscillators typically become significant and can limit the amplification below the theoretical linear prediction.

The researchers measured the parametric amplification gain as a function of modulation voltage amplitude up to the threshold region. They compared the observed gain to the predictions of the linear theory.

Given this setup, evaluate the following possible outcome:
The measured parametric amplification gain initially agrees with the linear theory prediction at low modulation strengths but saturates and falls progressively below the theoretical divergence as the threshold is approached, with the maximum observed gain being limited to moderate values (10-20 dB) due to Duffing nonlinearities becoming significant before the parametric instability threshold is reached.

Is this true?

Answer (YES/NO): NO